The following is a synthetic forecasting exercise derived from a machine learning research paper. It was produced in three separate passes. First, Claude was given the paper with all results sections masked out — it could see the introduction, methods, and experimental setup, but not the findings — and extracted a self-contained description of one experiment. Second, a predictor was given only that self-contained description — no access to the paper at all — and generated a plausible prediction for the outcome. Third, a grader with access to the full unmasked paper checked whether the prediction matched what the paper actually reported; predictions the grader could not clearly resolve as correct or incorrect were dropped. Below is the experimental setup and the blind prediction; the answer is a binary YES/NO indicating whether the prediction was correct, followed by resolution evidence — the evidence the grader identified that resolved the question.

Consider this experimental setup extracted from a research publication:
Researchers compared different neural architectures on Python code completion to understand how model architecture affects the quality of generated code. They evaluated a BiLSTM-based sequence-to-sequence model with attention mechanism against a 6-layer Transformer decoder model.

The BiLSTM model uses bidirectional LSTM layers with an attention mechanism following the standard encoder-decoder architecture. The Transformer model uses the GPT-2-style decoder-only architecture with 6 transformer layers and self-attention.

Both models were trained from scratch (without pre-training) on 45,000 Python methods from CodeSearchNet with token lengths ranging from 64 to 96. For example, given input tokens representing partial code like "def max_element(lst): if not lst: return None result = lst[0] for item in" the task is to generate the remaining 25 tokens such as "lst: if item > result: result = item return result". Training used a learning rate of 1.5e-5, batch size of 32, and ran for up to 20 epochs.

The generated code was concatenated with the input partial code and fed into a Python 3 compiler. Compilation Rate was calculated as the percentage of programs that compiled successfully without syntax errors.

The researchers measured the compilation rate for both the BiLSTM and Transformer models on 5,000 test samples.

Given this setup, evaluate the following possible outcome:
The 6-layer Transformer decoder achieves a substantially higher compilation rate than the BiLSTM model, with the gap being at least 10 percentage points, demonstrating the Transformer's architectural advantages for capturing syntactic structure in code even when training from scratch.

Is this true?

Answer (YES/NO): NO